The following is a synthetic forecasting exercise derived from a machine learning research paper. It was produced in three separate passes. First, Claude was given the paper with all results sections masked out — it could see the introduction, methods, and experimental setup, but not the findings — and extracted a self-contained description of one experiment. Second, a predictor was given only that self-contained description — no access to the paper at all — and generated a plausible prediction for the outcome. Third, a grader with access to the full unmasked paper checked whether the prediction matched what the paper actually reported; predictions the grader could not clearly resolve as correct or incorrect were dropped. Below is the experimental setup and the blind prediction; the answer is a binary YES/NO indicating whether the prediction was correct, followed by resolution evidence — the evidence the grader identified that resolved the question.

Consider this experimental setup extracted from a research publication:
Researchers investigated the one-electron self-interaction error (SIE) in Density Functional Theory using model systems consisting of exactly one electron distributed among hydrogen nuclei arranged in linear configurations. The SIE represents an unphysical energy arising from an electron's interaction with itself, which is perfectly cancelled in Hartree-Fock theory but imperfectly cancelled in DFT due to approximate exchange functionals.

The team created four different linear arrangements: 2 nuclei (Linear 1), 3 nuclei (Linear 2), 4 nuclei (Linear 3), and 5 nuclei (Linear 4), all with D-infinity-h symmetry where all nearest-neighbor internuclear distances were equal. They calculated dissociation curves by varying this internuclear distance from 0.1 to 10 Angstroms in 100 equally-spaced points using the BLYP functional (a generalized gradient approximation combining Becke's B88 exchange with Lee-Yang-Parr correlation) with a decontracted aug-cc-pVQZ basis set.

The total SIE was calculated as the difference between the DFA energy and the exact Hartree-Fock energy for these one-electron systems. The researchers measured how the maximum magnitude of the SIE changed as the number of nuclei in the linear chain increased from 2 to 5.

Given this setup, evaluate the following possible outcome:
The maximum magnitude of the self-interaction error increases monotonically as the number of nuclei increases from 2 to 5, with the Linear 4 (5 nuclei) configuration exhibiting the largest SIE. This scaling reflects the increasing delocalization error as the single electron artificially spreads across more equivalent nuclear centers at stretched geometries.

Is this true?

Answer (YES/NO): YES